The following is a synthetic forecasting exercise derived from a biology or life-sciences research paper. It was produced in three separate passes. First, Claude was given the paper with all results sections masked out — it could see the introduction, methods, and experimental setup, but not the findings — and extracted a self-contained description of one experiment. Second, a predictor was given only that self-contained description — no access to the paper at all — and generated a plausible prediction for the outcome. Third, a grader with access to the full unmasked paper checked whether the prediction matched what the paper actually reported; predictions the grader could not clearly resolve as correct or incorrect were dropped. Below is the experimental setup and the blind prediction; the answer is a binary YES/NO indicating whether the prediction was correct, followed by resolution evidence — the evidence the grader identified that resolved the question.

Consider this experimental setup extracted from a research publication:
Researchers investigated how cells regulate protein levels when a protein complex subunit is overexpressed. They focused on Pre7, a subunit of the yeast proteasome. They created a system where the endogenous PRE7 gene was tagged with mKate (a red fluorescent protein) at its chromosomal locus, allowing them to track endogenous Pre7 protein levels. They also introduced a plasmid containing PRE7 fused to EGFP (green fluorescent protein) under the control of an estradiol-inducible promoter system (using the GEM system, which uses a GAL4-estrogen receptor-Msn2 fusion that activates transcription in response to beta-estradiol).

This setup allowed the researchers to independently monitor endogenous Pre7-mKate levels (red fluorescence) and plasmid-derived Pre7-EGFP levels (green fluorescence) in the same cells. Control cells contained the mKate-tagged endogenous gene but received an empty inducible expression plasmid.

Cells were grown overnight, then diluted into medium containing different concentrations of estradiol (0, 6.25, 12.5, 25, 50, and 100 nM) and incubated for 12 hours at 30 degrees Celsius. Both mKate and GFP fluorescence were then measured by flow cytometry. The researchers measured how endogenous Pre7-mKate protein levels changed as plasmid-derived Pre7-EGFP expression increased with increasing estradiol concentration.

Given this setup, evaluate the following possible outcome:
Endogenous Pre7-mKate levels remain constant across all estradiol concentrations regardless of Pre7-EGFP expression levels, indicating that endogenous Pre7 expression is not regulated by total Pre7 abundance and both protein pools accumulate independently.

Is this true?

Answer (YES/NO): NO